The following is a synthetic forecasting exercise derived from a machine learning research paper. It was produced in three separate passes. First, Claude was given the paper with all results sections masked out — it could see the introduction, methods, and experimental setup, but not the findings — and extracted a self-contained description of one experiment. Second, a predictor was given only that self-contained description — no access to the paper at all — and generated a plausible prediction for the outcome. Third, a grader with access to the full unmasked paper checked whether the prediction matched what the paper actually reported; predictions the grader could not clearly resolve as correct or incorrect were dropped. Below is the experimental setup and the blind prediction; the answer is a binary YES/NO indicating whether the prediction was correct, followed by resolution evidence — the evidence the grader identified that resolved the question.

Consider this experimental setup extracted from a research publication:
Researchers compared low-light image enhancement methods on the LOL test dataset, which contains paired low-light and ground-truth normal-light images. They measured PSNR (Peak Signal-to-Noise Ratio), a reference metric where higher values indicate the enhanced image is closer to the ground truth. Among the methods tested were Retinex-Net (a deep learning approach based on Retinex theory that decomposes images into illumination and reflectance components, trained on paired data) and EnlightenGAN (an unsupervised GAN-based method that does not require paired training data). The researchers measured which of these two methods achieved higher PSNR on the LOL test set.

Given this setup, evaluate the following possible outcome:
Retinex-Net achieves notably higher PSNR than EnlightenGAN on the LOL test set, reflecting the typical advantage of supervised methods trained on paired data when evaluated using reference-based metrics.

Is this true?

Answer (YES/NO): NO